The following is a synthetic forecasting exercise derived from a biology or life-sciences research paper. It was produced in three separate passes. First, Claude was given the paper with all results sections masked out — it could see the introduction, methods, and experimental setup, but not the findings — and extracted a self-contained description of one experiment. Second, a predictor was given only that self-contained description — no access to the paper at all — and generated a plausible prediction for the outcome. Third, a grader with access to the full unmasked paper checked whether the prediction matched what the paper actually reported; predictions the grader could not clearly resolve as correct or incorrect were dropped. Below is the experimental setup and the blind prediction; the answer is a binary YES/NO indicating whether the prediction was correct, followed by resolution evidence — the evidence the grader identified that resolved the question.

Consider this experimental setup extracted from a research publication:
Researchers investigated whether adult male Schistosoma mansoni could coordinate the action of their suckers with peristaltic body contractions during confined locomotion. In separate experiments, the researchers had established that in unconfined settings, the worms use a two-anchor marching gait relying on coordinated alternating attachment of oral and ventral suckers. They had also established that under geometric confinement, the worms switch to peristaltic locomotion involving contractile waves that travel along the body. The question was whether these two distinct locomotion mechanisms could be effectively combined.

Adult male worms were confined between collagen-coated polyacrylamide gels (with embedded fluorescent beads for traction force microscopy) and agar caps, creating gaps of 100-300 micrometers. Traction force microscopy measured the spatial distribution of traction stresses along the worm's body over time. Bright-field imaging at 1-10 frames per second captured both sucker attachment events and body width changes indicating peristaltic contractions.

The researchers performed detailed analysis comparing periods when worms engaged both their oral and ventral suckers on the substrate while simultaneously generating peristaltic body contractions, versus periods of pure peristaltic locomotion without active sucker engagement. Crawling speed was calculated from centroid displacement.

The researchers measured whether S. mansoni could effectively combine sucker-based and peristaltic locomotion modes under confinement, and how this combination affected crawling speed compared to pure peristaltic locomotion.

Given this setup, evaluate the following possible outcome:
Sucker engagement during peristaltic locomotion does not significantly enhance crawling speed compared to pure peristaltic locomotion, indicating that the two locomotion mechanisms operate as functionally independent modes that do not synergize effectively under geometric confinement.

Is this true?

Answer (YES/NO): NO